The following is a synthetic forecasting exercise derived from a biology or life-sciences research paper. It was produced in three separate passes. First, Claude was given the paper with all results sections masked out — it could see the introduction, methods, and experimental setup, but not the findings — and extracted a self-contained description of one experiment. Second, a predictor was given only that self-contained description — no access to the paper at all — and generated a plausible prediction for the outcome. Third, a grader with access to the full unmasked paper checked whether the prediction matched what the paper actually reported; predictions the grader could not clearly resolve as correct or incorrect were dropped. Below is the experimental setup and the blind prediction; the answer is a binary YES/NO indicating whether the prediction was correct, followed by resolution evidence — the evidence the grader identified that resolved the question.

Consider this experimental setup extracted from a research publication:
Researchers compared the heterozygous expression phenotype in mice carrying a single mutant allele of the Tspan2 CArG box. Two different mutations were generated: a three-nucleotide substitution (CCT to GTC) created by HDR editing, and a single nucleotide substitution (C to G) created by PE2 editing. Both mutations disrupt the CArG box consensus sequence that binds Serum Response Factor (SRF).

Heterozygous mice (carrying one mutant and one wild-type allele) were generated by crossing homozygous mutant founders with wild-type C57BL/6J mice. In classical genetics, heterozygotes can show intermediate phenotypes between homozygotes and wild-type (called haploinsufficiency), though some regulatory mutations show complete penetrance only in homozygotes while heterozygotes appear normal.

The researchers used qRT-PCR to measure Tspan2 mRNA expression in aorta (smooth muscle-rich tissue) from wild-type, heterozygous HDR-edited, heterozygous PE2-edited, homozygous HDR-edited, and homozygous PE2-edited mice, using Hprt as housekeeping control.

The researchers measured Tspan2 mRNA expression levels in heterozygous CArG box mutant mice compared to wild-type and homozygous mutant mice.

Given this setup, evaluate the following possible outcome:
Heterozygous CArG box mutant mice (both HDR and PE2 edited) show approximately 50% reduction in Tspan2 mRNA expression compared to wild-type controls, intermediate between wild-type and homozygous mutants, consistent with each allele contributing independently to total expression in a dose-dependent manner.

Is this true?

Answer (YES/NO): YES